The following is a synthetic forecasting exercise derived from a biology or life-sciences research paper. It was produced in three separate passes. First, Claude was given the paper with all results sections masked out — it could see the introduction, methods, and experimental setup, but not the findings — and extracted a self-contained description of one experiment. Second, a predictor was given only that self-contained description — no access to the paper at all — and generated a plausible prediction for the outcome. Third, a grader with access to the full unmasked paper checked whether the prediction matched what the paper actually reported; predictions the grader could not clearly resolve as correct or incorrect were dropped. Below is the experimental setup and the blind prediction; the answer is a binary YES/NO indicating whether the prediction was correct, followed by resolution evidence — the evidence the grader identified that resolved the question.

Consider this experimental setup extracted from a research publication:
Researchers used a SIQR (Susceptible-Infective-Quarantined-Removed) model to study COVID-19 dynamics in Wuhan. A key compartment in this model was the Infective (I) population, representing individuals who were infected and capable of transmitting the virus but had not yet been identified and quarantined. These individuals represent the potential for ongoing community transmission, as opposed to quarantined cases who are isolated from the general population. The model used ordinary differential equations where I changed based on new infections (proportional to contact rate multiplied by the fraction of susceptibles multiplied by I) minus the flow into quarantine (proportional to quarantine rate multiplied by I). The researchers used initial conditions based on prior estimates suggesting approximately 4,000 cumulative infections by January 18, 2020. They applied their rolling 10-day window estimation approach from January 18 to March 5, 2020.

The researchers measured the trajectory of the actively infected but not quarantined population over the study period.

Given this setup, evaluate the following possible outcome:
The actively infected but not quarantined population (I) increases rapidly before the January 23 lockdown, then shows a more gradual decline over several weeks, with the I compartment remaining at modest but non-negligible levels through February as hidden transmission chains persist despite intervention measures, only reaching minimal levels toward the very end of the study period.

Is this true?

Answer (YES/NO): NO